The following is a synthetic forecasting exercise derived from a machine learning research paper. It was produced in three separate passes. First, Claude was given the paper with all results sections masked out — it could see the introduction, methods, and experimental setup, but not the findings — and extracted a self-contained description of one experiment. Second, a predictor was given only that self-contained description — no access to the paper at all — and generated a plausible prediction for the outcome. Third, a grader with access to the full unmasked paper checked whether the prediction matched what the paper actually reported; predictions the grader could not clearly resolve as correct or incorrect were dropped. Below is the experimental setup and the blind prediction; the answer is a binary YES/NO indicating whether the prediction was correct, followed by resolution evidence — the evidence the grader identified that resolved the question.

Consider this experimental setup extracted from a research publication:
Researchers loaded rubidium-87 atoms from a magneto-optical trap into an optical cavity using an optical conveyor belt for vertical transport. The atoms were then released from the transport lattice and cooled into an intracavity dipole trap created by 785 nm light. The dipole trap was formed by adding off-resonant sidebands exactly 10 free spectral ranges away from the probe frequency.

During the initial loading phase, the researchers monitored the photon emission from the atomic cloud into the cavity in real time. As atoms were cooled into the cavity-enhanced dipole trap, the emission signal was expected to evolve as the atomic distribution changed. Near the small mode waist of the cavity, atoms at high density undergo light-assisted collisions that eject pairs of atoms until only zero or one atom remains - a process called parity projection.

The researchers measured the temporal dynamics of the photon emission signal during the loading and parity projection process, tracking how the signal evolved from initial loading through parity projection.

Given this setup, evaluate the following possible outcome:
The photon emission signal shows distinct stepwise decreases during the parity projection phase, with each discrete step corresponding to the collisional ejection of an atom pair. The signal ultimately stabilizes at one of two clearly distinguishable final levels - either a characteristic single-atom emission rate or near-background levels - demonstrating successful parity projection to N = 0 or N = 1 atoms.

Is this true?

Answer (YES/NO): NO